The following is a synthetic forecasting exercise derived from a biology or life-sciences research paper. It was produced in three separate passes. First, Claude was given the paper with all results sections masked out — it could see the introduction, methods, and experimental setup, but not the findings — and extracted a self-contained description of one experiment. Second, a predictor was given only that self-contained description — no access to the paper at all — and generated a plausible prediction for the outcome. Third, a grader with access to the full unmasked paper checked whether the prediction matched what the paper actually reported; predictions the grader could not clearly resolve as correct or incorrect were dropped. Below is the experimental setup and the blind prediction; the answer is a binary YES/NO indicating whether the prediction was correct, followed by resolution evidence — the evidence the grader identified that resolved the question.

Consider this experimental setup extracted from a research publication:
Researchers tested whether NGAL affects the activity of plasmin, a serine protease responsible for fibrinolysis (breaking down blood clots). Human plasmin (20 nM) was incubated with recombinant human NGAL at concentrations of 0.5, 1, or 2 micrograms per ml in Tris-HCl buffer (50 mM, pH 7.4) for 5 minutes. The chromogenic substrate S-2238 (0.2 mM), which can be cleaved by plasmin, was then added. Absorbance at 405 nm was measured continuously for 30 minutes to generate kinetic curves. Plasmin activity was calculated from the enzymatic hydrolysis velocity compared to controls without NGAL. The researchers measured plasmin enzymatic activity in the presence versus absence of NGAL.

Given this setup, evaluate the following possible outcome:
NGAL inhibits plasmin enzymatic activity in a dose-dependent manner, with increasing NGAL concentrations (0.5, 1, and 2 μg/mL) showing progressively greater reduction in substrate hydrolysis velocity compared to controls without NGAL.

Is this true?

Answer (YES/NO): NO